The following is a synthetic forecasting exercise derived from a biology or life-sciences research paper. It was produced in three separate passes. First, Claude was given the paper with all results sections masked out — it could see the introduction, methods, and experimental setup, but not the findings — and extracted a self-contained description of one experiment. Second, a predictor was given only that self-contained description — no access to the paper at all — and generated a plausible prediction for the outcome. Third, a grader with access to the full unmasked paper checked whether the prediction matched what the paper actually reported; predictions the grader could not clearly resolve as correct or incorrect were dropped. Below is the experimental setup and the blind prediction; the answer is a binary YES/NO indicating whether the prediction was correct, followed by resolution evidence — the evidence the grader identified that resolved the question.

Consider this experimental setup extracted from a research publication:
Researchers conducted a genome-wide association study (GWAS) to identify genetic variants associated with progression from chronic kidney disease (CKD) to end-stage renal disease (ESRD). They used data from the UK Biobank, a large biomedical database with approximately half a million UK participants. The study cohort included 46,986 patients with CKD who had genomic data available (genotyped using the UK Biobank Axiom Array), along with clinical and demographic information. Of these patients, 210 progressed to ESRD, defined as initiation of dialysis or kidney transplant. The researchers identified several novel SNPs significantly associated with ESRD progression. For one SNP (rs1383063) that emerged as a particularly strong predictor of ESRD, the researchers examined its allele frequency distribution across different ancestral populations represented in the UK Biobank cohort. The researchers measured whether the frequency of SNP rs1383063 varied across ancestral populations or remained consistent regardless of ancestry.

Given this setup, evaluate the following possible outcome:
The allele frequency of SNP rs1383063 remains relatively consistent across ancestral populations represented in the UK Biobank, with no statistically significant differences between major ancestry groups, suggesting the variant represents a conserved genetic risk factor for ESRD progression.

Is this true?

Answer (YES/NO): YES